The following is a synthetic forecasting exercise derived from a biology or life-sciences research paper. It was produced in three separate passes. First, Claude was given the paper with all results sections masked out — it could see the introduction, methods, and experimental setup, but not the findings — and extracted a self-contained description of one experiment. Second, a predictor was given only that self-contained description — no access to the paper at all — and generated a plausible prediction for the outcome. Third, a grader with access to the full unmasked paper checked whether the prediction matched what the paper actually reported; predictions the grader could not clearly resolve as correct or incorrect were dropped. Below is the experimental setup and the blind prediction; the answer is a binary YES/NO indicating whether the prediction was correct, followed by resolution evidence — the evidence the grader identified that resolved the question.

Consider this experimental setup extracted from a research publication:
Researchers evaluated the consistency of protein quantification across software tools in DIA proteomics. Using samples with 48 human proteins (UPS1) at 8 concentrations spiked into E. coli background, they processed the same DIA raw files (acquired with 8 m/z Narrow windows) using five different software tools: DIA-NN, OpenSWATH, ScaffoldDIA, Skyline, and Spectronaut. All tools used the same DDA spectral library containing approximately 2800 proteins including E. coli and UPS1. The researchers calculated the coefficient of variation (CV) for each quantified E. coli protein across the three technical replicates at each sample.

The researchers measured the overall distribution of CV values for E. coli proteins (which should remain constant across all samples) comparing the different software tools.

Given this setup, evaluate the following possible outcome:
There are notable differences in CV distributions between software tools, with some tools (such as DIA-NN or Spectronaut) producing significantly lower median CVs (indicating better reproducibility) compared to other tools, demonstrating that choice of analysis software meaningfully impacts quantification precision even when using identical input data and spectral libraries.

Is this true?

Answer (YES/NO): YES